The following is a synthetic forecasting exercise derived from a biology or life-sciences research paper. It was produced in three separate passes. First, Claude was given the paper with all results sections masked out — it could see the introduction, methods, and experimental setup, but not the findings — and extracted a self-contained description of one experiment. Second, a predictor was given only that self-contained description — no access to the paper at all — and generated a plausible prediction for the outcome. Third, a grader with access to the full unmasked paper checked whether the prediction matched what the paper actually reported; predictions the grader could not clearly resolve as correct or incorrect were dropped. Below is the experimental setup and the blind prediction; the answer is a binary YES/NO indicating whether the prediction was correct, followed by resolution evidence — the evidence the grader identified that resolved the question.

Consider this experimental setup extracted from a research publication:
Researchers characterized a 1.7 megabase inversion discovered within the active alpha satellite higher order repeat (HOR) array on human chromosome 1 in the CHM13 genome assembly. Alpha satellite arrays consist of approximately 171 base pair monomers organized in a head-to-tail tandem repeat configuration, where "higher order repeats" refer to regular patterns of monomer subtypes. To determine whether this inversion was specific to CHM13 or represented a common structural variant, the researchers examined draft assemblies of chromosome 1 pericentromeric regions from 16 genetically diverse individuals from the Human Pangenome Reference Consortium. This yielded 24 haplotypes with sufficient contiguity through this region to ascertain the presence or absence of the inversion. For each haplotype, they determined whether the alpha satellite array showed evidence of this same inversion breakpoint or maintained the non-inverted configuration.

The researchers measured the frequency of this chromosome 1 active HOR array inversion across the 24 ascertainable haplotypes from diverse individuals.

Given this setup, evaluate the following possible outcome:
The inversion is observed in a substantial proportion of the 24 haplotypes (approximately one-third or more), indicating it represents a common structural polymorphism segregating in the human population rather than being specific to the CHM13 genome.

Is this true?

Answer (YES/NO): YES